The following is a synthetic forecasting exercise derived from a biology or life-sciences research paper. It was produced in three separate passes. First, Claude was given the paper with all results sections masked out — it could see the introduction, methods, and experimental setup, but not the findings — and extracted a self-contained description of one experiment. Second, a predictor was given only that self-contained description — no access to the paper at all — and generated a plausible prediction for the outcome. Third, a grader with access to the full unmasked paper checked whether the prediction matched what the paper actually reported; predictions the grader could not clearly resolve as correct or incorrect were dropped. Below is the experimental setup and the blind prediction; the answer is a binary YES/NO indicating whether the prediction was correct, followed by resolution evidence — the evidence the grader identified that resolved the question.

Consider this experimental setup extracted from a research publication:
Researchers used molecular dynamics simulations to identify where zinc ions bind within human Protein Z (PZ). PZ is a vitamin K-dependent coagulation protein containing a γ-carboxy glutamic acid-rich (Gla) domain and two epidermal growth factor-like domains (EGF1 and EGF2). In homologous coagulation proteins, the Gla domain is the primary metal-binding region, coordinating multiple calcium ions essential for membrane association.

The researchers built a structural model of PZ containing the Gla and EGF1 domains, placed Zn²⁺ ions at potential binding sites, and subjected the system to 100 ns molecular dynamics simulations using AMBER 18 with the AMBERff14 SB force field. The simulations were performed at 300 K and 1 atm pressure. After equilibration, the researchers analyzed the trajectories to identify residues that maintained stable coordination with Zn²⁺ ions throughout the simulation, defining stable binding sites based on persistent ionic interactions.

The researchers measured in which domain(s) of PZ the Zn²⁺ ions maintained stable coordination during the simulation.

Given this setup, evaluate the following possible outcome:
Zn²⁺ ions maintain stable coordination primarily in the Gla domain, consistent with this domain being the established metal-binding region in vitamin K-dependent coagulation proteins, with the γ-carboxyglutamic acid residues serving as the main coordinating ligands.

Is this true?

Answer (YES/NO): NO